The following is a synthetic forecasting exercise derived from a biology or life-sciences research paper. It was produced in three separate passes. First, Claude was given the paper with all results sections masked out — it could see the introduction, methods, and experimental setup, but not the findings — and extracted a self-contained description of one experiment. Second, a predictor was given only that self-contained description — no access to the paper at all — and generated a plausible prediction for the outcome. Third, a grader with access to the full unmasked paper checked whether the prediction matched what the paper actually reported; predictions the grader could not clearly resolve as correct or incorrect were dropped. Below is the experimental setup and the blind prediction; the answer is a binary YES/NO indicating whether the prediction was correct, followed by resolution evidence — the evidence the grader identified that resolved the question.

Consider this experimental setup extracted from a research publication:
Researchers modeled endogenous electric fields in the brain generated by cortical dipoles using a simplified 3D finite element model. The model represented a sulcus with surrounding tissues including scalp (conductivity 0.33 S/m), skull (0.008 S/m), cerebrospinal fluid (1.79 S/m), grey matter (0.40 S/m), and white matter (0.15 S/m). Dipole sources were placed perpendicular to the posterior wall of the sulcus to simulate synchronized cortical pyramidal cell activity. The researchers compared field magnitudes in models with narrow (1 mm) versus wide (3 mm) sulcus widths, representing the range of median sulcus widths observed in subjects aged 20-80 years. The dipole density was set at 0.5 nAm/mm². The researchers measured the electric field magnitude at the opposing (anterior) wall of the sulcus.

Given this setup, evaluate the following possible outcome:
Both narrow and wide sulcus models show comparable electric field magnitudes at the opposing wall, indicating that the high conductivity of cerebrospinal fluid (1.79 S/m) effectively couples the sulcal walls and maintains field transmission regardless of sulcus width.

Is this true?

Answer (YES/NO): NO